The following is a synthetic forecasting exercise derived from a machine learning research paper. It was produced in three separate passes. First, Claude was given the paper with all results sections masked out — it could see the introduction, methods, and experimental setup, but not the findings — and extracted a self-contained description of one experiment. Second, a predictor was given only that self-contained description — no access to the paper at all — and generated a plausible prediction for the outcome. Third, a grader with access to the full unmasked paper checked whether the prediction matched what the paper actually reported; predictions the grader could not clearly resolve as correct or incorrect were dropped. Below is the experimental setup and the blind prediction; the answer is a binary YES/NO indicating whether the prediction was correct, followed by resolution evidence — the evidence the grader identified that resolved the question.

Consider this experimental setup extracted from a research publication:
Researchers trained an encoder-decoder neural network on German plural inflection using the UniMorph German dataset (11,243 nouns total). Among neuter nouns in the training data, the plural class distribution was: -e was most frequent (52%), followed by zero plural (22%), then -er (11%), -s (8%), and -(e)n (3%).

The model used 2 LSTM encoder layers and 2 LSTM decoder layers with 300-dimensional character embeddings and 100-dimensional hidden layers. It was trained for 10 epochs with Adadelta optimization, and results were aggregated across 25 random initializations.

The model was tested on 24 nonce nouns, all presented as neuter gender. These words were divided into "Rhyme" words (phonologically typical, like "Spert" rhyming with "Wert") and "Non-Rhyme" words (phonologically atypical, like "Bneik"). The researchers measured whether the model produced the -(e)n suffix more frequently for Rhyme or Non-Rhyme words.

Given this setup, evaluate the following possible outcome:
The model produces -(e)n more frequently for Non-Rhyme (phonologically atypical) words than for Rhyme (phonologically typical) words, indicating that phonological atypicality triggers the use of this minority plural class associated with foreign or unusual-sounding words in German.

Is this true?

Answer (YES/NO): NO